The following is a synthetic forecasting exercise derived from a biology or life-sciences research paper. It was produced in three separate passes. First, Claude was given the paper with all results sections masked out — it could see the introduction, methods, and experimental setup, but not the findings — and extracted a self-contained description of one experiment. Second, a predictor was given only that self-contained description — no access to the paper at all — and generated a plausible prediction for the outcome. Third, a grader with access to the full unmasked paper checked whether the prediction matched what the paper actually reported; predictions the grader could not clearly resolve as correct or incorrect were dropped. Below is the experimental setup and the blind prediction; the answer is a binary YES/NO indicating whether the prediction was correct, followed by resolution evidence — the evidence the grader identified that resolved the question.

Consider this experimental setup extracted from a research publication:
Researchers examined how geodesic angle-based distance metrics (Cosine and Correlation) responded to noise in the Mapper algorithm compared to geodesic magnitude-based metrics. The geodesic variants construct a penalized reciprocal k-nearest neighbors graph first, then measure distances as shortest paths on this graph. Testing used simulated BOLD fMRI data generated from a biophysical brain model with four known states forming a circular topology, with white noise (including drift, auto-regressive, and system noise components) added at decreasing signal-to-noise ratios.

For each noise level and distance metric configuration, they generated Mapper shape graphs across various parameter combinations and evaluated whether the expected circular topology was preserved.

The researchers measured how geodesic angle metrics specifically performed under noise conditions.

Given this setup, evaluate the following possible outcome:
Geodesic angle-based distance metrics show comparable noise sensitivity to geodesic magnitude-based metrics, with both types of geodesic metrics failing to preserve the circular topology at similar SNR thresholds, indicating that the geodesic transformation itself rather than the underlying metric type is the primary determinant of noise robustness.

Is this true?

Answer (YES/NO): NO